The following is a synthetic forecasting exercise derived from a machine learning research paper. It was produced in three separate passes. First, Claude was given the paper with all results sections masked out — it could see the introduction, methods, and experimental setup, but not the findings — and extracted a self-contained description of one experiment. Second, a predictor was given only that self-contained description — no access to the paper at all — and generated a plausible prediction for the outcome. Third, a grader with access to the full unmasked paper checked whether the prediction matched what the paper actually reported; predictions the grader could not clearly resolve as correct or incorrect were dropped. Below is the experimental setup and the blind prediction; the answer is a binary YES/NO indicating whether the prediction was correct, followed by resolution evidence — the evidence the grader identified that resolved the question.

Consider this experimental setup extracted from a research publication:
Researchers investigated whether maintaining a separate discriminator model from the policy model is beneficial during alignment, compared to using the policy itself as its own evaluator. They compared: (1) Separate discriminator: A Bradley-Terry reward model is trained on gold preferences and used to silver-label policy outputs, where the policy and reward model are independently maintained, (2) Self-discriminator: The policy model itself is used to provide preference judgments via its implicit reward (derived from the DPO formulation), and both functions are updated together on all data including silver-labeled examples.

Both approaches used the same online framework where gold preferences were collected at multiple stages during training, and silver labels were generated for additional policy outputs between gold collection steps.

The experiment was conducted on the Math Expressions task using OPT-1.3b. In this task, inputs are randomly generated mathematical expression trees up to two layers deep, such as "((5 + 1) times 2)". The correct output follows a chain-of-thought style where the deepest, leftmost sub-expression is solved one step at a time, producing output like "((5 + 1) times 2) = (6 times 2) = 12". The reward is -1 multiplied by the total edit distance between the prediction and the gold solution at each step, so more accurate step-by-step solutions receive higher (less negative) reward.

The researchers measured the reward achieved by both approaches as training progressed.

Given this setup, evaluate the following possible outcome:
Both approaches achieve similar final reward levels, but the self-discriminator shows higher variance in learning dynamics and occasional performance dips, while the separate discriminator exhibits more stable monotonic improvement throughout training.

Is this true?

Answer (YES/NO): NO